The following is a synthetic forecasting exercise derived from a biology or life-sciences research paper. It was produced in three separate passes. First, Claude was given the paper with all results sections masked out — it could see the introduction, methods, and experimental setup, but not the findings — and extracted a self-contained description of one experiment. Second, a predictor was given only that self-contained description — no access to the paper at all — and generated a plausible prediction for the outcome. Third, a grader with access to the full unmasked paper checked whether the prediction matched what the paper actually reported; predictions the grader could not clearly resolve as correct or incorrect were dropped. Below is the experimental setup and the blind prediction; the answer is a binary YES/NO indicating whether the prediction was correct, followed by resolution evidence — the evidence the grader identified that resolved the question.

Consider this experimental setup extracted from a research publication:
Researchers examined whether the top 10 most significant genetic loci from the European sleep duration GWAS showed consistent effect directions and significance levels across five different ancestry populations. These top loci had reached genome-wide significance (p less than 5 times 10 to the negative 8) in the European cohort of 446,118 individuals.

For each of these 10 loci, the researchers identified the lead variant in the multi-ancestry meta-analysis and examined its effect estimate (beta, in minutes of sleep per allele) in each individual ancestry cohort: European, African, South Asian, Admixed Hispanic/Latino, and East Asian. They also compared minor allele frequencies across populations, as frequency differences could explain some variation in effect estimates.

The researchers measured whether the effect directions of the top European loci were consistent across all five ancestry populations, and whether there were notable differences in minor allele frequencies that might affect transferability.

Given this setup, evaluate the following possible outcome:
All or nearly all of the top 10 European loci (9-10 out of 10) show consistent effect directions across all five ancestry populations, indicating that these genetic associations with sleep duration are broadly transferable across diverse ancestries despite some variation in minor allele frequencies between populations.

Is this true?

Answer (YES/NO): NO